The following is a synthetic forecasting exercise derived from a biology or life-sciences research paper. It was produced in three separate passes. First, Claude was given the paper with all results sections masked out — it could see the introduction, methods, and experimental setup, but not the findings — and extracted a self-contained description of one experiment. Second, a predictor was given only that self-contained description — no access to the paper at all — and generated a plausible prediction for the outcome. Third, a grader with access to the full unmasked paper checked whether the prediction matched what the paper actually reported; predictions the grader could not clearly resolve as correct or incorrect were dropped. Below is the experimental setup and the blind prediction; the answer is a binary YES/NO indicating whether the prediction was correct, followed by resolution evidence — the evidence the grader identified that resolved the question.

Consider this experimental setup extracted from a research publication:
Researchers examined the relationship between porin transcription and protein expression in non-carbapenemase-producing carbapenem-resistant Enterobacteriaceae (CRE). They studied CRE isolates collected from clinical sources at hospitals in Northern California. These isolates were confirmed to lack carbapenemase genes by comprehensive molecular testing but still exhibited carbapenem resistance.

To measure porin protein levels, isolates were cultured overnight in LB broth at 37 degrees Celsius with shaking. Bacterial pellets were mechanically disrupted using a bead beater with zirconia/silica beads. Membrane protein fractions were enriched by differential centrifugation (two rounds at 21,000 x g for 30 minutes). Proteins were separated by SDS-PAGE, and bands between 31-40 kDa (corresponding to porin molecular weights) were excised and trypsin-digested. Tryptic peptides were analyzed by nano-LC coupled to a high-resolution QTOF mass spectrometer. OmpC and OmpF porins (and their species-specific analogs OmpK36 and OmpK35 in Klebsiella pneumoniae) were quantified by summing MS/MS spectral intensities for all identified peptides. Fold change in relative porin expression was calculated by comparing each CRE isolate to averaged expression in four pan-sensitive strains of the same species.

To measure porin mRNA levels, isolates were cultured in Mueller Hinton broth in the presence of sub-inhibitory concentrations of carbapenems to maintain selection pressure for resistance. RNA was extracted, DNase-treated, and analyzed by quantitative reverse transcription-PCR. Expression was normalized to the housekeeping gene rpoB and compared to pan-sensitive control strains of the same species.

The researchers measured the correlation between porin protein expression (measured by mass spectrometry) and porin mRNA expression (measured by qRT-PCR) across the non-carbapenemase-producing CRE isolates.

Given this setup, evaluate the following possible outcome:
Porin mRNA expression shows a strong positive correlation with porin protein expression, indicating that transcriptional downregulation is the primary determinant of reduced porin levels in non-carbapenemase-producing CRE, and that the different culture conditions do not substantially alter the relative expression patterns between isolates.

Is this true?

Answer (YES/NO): NO